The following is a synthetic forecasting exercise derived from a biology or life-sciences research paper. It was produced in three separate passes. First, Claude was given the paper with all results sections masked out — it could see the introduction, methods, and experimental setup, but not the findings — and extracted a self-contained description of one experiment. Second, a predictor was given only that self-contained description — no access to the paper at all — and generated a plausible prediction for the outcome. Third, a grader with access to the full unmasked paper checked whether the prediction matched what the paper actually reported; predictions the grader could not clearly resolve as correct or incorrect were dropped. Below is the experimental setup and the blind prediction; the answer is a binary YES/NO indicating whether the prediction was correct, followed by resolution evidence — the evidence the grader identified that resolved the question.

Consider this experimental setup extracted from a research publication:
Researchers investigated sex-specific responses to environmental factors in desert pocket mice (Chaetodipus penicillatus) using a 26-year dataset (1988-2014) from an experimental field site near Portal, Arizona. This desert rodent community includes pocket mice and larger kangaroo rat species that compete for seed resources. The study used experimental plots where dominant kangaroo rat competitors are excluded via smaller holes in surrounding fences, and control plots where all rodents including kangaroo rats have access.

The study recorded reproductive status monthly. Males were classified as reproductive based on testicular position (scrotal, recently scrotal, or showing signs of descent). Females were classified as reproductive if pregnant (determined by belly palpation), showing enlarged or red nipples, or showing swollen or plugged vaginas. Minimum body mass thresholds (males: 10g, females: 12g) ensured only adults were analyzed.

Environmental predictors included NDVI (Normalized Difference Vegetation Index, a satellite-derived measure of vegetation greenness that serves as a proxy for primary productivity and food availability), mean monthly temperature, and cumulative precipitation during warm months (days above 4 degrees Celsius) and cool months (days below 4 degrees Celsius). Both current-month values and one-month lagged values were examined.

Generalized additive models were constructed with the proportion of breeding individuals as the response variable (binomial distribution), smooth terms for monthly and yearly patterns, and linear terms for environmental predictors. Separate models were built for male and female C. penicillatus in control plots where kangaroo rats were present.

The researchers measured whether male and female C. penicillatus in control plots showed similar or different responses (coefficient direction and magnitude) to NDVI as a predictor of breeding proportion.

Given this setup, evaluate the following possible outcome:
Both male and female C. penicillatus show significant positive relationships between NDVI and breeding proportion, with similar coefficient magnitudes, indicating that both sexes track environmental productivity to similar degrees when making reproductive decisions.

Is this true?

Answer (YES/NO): NO